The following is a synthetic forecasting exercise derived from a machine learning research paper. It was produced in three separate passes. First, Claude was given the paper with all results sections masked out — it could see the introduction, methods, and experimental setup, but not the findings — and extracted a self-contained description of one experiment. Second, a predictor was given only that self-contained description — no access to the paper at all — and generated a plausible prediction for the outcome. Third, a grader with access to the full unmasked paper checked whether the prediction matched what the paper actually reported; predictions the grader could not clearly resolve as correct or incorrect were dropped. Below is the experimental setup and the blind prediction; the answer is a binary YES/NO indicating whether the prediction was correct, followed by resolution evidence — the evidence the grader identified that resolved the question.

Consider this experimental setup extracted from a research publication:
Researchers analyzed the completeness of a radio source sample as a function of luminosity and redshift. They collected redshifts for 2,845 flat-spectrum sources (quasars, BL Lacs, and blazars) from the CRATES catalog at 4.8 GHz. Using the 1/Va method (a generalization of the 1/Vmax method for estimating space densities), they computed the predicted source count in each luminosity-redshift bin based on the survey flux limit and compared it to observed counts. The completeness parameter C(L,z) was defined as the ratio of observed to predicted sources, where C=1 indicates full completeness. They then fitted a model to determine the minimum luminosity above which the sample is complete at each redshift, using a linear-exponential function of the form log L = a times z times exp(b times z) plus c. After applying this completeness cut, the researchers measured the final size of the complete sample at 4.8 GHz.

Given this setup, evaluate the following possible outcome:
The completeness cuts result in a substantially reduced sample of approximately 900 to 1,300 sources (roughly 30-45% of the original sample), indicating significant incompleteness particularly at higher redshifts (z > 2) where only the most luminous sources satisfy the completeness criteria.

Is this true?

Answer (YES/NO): NO